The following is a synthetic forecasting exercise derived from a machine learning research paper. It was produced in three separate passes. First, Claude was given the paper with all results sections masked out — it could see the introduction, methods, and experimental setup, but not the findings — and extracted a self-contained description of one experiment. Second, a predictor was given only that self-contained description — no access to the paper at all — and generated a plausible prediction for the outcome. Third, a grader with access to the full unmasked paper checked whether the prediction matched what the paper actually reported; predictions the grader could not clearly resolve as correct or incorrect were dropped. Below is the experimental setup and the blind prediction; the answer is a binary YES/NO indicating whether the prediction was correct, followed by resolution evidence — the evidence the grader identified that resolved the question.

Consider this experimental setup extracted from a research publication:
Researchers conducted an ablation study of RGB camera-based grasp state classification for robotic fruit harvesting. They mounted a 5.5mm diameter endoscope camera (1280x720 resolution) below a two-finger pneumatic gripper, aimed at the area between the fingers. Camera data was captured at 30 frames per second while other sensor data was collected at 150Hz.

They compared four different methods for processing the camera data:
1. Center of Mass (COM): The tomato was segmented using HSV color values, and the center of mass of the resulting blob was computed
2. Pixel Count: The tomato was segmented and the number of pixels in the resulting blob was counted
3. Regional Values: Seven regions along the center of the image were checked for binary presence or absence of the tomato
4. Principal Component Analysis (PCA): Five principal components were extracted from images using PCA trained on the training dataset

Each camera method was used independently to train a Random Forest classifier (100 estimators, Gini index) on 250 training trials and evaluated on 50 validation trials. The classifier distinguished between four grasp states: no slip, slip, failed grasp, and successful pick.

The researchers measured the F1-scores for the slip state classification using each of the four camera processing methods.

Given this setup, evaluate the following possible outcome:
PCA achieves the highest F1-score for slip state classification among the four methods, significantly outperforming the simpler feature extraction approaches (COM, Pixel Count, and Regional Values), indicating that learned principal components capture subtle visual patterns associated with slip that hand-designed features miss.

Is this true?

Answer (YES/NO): NO